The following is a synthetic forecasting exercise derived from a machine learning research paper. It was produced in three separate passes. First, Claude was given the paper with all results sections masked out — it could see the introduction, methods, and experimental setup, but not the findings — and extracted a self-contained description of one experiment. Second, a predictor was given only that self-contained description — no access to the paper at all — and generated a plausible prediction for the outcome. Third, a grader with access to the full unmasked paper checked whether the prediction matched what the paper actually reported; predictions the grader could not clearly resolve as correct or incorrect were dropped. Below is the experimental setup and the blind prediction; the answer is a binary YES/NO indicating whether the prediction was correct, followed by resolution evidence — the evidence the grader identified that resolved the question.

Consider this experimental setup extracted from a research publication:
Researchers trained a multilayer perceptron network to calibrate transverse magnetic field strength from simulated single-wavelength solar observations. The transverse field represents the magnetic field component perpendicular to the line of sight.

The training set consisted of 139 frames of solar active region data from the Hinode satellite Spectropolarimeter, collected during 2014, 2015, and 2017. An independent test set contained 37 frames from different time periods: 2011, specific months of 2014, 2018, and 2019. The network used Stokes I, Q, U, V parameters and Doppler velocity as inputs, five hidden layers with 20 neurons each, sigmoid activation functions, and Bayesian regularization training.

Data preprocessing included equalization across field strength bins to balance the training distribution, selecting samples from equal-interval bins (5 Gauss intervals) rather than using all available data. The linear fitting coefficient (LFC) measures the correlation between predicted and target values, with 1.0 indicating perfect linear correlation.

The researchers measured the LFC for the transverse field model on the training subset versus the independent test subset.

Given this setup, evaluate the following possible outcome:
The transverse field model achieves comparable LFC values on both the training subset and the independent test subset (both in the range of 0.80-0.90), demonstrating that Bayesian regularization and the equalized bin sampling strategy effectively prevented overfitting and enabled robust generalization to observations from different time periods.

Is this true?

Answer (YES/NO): NO